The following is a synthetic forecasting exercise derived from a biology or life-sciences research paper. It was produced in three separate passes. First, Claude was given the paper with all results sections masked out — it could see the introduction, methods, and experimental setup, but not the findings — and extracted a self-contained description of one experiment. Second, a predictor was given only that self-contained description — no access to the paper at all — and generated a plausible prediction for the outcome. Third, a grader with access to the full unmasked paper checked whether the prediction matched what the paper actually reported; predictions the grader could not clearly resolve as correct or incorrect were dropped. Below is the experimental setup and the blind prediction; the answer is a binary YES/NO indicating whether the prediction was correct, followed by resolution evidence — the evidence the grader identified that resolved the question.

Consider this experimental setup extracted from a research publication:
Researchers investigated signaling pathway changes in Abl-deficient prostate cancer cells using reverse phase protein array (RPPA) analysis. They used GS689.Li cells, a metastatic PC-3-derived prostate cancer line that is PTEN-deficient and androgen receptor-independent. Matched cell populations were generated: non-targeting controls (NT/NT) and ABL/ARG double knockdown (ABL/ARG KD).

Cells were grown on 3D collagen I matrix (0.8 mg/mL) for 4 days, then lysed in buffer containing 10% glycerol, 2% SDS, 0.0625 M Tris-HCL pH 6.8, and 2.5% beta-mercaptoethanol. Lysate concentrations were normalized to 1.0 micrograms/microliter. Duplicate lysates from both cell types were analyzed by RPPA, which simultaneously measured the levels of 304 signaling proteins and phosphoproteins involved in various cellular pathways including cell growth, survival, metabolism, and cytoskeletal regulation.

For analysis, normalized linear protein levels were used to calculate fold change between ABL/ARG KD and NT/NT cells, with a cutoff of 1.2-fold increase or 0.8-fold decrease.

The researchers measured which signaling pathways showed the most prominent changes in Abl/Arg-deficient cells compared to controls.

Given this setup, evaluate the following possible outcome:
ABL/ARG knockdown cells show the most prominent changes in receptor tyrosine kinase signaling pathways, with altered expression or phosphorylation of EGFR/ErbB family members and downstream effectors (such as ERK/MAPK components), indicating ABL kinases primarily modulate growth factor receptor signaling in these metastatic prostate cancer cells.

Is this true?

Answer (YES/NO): NO